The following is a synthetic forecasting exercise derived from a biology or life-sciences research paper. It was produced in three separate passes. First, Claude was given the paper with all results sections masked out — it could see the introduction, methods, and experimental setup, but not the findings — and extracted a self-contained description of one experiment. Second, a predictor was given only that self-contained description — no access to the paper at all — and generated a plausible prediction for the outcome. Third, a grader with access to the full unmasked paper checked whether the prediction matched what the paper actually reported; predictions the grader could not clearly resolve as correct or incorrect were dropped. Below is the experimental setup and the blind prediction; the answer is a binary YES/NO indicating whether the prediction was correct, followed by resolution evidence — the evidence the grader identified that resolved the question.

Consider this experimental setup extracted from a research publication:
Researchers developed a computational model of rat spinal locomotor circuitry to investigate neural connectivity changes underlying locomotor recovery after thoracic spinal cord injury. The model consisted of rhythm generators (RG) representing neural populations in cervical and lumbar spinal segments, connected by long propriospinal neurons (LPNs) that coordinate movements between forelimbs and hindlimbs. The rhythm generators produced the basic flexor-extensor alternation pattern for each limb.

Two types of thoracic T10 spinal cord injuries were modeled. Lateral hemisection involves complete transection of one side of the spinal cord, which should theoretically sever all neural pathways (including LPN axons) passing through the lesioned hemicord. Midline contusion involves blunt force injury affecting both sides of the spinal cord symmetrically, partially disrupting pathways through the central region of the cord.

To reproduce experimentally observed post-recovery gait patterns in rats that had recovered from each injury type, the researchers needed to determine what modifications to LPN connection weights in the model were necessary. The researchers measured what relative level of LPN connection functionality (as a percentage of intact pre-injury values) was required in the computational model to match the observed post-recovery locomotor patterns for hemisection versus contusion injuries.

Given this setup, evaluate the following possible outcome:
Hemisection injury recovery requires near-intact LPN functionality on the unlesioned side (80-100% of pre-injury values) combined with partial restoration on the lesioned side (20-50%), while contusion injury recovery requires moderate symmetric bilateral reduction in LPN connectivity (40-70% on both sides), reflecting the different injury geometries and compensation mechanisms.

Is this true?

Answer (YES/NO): NO